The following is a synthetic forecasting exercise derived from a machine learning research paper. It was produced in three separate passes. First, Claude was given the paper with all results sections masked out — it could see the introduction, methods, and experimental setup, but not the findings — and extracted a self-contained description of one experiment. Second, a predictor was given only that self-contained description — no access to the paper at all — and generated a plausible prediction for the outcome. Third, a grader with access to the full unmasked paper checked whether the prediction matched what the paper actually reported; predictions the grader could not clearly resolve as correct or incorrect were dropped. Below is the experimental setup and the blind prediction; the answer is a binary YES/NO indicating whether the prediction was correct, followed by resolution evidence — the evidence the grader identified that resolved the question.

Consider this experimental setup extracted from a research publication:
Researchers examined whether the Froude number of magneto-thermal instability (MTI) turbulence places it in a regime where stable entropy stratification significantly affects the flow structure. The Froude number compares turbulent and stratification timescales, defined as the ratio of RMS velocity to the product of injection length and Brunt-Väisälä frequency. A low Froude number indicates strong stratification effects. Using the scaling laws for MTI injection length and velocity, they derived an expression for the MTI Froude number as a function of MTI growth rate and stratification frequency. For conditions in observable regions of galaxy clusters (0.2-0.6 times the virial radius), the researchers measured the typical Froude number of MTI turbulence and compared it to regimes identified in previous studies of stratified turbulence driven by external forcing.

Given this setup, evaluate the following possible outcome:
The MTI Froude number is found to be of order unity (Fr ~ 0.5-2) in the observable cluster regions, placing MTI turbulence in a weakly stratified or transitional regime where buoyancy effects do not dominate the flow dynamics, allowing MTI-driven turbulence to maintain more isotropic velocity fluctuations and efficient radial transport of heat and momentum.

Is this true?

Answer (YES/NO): NO